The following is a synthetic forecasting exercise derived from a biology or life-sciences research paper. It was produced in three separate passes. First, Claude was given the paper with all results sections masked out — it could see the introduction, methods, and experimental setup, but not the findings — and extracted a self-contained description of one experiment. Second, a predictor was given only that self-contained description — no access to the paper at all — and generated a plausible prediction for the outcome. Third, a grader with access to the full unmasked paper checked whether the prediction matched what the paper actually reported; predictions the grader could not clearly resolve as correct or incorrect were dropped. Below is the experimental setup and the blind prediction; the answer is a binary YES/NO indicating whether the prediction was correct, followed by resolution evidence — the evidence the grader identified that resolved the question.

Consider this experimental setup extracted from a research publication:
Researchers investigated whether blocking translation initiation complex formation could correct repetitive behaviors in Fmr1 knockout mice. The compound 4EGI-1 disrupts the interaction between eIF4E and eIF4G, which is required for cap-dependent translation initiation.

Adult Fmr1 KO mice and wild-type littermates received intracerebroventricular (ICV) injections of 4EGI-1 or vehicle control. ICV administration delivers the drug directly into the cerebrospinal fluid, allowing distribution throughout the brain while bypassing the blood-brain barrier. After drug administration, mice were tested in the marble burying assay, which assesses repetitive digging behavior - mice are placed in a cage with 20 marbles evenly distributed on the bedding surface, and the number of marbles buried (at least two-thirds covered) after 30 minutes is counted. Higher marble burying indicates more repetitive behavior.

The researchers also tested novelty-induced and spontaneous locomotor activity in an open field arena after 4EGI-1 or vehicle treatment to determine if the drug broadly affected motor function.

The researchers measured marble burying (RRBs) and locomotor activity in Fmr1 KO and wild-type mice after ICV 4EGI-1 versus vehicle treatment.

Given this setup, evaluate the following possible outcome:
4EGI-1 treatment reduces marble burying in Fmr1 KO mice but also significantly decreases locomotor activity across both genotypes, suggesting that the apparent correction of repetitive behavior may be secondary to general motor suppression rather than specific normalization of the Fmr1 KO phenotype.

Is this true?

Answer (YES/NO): NO